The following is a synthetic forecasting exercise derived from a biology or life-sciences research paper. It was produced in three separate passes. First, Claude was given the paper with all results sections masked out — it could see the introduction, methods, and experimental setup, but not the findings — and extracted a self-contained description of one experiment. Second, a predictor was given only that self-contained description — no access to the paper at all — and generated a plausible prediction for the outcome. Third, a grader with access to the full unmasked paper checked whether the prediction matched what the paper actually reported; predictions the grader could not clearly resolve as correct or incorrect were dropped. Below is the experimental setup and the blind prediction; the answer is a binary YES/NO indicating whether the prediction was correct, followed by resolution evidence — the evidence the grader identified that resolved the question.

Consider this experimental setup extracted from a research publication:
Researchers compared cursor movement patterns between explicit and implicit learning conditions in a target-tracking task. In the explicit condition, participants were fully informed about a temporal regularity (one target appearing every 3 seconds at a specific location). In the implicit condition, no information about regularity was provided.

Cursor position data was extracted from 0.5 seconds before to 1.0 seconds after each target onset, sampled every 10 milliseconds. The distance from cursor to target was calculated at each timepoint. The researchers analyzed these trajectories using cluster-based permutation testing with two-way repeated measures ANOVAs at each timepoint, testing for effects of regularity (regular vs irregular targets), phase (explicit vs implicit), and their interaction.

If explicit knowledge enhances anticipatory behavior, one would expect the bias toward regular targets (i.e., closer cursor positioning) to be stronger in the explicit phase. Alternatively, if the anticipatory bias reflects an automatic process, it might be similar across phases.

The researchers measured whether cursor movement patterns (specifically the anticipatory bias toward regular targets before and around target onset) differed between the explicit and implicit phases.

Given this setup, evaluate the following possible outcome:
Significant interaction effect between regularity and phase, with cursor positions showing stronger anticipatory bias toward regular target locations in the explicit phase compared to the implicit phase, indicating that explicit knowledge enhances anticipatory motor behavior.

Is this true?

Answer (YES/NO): YES